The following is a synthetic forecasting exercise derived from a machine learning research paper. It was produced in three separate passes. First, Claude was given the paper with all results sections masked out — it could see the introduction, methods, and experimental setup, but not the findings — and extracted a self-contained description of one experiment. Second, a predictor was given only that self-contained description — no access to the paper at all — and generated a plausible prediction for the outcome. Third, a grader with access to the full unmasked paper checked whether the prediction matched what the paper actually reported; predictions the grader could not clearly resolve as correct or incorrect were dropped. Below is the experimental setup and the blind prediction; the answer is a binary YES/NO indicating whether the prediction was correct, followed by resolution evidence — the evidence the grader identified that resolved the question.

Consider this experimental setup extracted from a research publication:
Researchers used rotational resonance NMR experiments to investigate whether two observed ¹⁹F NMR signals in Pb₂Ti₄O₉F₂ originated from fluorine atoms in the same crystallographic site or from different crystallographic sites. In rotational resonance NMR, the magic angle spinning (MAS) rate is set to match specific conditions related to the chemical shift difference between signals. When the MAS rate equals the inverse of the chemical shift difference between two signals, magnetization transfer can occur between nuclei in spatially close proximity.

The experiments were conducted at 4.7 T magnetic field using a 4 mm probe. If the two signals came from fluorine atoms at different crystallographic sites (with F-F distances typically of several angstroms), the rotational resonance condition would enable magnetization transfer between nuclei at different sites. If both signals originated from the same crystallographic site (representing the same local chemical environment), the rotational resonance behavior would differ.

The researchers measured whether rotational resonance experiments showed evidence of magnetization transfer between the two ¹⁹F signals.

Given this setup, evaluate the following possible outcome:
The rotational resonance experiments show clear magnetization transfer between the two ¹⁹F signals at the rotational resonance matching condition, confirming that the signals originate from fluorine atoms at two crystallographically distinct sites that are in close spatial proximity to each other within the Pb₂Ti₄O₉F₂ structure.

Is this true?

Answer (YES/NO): YES